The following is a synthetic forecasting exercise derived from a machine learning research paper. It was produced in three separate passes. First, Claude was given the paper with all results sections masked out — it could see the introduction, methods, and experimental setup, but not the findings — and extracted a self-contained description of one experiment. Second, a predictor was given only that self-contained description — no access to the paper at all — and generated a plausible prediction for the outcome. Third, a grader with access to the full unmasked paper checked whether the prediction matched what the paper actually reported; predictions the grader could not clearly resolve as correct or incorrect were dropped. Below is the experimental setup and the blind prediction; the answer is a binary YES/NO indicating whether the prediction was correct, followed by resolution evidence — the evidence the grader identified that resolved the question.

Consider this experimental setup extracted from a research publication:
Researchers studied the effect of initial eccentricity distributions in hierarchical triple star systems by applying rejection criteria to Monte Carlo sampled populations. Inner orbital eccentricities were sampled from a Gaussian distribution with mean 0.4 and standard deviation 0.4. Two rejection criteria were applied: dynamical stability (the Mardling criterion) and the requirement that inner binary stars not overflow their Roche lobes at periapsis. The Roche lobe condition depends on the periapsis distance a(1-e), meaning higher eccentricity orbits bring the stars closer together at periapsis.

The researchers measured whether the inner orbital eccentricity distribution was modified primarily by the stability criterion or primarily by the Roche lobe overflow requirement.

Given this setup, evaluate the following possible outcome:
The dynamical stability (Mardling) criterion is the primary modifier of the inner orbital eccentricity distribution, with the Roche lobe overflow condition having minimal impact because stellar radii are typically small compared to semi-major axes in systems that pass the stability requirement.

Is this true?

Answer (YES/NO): NO